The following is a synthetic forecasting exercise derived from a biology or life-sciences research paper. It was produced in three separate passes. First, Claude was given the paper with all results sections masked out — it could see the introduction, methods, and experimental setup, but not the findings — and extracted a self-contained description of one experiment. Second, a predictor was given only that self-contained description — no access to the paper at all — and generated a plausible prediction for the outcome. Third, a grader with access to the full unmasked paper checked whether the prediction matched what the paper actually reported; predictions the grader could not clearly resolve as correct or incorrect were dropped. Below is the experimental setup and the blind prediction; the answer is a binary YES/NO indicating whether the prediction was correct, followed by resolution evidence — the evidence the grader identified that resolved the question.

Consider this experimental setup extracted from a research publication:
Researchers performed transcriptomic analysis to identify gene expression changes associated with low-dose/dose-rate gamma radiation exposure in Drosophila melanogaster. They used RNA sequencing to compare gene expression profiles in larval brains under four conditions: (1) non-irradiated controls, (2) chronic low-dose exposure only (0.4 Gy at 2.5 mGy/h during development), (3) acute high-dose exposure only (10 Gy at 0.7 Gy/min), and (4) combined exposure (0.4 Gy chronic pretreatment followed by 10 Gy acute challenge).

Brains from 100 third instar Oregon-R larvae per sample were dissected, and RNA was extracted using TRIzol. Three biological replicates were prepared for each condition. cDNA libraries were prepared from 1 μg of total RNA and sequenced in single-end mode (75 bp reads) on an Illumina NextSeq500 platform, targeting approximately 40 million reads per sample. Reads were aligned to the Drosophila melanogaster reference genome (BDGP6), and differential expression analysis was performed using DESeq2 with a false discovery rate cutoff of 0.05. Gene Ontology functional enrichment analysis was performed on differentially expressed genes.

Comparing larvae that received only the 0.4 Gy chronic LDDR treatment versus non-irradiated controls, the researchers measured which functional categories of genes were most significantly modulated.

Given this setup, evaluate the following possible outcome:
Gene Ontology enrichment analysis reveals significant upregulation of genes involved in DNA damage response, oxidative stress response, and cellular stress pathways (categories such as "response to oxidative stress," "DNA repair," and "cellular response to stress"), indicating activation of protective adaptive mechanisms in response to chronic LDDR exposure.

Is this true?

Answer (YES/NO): NO